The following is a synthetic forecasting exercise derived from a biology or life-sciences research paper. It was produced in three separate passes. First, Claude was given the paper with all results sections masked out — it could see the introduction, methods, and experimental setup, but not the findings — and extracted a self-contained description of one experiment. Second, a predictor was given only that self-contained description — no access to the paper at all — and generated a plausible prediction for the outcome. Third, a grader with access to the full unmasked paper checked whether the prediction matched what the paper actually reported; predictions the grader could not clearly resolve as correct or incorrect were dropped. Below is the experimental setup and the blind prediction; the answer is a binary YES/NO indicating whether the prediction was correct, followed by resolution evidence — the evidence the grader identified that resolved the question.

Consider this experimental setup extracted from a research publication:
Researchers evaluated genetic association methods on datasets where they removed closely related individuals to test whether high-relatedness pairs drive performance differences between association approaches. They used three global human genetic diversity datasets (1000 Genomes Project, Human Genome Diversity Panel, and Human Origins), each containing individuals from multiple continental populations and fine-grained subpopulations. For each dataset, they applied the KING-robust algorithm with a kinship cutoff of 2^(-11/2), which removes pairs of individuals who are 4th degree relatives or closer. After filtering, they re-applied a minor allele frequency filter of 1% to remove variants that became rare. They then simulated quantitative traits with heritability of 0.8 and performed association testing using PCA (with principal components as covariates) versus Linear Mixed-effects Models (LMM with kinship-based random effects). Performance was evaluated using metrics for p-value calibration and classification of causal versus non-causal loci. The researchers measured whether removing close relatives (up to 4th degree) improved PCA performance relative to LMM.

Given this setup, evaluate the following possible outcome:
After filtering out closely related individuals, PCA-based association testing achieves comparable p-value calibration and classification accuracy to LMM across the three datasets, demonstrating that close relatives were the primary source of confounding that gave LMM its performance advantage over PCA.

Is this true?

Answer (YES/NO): NO